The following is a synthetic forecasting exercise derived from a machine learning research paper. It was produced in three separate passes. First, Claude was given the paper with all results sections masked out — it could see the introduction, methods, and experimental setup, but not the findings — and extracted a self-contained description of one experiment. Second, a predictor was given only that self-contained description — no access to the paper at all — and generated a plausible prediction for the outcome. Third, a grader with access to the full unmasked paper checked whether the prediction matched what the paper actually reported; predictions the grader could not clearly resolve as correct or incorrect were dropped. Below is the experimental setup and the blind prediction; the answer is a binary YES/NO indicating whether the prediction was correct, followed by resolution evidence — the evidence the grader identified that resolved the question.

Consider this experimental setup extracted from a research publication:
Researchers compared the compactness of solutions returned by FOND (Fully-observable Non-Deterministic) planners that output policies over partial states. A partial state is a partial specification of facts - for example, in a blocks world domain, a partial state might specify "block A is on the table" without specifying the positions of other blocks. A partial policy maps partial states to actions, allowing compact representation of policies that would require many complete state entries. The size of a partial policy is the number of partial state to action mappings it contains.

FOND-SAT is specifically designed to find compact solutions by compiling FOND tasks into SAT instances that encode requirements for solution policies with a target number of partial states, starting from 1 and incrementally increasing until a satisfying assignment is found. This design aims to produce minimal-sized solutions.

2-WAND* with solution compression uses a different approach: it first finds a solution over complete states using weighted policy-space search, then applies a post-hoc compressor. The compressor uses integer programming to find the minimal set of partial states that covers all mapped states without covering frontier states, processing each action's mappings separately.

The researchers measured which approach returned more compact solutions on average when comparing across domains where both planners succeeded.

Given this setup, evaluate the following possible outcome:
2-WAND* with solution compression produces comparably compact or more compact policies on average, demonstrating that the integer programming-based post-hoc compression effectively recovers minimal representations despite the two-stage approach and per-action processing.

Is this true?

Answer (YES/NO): YES